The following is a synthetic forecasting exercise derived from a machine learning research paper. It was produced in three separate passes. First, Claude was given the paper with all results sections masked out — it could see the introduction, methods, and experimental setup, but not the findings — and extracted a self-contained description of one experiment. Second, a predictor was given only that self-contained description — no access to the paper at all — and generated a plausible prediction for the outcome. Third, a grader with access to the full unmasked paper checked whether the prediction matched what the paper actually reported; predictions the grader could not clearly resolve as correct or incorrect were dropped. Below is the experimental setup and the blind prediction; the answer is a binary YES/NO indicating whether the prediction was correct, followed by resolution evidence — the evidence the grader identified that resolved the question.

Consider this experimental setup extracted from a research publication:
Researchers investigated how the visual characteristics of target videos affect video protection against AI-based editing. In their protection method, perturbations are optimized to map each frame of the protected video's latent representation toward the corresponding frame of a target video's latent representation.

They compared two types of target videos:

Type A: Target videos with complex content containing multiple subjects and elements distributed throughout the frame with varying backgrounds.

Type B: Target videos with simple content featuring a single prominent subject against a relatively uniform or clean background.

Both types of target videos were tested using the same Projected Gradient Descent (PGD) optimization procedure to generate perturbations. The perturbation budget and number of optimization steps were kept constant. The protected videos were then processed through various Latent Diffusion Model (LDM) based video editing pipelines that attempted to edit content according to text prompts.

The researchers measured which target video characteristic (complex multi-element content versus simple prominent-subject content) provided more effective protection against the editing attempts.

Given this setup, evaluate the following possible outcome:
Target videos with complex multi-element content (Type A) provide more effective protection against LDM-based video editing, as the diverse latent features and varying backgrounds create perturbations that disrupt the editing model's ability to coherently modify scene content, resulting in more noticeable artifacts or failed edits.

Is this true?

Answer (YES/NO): NO